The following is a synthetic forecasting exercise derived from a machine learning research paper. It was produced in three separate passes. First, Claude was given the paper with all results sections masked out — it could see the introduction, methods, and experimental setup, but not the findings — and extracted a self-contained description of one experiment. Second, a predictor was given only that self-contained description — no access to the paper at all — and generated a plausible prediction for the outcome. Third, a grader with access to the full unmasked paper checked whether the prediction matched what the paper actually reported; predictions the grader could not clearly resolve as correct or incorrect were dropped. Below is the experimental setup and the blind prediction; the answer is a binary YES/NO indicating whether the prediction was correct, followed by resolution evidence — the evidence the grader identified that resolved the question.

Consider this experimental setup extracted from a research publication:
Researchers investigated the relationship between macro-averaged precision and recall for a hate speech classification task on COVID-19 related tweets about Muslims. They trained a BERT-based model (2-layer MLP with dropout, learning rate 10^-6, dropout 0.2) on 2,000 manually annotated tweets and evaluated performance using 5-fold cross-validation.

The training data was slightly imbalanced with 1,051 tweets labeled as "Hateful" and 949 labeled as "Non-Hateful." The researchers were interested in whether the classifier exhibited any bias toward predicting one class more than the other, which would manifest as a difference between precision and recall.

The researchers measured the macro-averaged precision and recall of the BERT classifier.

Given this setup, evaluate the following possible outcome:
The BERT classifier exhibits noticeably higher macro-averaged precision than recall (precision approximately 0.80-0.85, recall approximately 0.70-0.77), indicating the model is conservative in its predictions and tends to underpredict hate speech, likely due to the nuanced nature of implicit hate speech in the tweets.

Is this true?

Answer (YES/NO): NO